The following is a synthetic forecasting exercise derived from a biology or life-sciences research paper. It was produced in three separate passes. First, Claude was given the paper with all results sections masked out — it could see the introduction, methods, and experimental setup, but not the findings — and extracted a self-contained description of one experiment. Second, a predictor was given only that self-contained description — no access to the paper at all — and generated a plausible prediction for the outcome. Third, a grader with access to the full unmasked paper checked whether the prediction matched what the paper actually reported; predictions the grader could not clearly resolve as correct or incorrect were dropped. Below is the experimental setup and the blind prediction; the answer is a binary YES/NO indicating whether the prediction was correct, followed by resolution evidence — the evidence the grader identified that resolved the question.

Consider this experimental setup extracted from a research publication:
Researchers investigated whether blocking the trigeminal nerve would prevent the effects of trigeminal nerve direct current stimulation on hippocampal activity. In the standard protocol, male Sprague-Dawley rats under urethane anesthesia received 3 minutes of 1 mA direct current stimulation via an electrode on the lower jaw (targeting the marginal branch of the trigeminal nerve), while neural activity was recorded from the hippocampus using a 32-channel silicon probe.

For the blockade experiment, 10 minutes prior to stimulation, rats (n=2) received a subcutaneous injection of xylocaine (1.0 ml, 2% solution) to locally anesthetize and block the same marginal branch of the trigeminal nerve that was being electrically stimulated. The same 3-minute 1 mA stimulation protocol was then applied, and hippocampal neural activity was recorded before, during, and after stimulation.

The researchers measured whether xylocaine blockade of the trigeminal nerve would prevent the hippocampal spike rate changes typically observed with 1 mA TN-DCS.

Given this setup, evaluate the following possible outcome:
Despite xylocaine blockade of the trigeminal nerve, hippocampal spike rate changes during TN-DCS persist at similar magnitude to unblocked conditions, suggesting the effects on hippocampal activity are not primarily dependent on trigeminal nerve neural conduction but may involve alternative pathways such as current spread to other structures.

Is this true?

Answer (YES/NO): NO